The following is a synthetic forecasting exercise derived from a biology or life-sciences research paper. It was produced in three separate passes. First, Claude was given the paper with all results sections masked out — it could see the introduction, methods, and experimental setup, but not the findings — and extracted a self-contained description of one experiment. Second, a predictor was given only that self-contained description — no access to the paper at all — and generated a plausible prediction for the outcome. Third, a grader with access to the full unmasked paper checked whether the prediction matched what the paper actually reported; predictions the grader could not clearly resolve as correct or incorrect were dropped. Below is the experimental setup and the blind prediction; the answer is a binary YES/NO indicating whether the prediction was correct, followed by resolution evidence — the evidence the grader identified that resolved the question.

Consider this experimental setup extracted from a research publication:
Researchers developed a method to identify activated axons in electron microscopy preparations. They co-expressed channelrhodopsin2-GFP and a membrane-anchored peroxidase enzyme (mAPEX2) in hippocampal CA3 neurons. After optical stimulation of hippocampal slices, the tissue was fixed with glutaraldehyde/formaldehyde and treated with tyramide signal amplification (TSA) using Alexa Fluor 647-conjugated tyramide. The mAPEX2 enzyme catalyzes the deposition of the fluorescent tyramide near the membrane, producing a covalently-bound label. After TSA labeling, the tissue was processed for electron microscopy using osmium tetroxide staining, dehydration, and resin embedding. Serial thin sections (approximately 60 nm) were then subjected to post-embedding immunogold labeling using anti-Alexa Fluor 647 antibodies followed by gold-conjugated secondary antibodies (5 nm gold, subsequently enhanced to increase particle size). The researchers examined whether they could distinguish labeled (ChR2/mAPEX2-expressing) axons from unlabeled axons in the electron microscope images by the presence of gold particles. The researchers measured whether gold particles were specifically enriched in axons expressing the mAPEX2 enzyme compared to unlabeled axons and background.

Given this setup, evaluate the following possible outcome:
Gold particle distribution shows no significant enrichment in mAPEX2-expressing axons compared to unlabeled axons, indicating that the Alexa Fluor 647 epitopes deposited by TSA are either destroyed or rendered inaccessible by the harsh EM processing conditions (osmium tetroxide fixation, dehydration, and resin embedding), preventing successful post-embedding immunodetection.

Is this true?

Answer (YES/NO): NO